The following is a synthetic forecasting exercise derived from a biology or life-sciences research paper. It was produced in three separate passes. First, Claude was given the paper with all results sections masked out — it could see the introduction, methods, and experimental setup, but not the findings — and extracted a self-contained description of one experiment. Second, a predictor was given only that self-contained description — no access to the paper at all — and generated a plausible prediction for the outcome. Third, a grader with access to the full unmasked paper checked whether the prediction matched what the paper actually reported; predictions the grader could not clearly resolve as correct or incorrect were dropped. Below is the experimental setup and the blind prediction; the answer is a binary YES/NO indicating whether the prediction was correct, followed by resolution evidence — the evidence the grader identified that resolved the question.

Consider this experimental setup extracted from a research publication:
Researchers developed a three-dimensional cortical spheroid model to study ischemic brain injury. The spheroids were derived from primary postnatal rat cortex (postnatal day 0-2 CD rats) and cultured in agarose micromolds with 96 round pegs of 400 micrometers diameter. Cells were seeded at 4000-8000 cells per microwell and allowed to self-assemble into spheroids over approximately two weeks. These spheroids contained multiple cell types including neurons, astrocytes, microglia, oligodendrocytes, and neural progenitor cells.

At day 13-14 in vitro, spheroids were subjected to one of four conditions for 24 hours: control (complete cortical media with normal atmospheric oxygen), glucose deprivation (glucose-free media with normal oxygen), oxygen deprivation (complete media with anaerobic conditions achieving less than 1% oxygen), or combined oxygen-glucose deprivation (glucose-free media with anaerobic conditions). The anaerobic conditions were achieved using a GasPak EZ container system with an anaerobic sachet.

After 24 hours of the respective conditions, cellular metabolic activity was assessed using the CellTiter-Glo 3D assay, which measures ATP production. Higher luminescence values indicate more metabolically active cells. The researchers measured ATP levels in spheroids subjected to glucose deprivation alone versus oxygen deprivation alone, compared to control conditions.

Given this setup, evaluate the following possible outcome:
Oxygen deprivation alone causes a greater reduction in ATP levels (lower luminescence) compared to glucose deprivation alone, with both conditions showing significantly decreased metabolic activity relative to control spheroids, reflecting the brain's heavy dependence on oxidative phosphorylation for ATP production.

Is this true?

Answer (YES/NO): NO